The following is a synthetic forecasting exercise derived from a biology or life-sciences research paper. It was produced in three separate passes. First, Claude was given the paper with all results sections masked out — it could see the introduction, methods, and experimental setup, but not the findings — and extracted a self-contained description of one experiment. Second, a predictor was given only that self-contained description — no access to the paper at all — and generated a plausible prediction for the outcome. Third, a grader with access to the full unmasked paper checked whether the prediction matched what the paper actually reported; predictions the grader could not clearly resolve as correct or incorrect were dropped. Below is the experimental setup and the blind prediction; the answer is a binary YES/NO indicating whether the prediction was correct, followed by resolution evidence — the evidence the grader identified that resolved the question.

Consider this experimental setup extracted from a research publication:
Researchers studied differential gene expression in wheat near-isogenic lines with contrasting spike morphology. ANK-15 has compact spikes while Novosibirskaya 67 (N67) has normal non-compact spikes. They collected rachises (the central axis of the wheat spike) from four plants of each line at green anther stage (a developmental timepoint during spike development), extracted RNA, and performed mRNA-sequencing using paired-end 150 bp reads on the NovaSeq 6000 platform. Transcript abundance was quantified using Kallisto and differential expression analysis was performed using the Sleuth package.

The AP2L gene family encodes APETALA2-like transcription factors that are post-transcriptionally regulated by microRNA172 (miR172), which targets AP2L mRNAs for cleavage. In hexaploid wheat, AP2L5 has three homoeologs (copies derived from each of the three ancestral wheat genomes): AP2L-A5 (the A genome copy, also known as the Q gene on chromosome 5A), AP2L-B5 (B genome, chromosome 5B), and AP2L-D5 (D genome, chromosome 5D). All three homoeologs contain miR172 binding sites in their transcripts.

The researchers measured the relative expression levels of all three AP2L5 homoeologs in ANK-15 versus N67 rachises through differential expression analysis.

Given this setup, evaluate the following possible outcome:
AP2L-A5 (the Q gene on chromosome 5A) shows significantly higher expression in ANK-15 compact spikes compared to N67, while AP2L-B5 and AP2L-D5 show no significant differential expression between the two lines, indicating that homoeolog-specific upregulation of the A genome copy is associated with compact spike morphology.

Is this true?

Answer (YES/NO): NO